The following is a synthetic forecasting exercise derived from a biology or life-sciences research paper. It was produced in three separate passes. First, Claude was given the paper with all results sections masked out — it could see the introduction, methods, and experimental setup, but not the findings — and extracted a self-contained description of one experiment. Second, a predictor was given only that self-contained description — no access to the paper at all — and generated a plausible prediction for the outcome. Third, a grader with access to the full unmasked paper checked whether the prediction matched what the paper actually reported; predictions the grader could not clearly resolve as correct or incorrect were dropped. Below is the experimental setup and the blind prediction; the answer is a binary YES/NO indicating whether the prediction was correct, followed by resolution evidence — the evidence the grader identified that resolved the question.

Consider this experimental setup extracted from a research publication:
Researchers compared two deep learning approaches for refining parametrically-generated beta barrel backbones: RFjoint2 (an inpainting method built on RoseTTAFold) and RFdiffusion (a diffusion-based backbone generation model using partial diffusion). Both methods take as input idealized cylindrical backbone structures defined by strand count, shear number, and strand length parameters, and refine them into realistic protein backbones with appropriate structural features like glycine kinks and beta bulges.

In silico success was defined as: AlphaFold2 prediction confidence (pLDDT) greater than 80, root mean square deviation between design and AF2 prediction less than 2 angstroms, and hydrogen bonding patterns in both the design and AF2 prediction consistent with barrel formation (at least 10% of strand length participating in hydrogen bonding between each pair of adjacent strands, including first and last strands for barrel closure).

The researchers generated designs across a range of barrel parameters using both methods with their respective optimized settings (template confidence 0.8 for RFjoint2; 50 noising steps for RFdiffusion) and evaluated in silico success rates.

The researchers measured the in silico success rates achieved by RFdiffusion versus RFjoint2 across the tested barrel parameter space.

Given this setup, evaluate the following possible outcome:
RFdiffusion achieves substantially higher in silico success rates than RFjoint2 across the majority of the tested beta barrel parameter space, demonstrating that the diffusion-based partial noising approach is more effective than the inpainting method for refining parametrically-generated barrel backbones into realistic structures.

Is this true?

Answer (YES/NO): YES